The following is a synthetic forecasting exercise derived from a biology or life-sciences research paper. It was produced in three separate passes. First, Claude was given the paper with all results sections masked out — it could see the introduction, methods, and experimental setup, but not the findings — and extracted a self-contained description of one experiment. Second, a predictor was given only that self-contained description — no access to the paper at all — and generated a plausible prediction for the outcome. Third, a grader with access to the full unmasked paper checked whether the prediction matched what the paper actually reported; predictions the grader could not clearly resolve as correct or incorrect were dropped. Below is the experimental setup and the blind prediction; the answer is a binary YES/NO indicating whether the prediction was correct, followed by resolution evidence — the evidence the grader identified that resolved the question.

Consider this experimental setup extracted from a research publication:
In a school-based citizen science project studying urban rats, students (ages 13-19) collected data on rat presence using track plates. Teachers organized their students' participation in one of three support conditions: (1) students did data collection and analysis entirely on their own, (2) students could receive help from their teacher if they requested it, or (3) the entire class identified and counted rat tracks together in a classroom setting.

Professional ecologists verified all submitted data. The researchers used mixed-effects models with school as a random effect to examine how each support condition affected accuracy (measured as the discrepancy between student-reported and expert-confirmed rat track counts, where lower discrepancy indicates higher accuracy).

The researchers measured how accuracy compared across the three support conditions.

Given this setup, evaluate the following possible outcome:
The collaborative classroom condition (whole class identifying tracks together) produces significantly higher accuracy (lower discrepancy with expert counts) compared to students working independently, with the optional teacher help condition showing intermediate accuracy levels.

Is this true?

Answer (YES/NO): NO